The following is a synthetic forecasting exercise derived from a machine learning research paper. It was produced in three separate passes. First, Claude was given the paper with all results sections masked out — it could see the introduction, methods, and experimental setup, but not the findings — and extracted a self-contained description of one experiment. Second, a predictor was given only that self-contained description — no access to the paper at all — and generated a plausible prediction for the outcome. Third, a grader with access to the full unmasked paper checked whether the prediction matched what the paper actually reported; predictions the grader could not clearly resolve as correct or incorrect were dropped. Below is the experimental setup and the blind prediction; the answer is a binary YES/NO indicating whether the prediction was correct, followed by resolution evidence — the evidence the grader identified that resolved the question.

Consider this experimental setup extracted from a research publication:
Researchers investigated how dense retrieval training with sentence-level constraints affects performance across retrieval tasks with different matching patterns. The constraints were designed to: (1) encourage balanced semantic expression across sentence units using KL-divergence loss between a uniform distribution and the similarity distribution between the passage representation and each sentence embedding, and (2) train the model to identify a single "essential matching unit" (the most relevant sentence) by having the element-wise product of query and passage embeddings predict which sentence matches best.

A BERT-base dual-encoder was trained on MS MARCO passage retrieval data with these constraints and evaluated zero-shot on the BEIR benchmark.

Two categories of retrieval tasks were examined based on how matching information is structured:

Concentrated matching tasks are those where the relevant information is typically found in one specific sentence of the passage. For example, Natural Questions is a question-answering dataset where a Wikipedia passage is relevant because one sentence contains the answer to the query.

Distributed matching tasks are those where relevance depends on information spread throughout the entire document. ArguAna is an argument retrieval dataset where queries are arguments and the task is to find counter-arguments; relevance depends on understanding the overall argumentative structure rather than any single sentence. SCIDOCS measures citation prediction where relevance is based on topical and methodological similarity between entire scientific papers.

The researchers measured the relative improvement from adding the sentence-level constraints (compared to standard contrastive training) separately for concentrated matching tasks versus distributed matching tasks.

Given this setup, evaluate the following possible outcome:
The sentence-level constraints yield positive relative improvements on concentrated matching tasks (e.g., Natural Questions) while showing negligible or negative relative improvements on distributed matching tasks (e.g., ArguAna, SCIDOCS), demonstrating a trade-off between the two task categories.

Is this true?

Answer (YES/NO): NO